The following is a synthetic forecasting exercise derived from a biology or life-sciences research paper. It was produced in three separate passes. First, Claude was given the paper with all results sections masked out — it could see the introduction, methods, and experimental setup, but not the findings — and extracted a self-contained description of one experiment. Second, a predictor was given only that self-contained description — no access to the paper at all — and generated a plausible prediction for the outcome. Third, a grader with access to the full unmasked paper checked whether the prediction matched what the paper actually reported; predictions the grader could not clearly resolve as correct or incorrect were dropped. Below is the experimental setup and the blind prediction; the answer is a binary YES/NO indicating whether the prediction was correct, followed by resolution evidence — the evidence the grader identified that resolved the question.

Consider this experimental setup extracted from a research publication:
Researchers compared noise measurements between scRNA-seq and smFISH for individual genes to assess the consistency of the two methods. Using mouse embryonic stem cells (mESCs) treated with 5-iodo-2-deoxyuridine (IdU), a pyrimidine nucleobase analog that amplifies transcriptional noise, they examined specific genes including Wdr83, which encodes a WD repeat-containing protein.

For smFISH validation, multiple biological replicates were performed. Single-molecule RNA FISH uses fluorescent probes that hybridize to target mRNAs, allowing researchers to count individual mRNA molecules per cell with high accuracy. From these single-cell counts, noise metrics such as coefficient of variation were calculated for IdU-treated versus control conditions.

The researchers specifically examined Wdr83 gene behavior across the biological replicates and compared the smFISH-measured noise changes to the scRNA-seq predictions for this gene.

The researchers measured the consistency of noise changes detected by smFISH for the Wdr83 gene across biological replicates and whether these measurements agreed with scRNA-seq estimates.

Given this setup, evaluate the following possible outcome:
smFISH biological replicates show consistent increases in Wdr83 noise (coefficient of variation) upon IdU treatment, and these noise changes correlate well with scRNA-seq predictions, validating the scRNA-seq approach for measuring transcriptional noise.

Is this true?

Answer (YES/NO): NO